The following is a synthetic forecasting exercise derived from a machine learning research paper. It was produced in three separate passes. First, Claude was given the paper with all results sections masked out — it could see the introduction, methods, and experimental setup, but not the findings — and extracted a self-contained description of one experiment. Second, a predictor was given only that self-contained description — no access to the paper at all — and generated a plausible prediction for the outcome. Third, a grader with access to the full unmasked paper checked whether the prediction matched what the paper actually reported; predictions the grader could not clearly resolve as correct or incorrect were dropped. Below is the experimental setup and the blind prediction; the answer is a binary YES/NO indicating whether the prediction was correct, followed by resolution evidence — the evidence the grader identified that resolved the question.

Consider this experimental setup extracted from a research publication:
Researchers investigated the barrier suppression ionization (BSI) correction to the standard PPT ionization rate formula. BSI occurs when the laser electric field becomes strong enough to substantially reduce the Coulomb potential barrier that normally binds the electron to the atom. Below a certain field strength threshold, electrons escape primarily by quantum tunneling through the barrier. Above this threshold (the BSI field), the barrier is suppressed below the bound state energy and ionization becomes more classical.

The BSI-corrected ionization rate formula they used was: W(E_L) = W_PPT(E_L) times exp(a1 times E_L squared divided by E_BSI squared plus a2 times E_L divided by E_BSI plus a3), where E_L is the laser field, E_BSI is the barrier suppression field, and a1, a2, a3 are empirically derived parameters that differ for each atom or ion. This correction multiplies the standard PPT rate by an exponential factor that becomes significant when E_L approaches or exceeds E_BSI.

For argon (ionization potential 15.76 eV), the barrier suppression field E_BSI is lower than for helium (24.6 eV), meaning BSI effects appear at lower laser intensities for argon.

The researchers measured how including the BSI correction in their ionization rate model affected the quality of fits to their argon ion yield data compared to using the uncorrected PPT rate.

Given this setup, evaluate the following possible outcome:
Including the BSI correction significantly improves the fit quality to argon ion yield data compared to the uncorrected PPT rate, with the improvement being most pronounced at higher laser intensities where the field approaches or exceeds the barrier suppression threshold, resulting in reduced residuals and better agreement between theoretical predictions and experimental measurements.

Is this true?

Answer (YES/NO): NO